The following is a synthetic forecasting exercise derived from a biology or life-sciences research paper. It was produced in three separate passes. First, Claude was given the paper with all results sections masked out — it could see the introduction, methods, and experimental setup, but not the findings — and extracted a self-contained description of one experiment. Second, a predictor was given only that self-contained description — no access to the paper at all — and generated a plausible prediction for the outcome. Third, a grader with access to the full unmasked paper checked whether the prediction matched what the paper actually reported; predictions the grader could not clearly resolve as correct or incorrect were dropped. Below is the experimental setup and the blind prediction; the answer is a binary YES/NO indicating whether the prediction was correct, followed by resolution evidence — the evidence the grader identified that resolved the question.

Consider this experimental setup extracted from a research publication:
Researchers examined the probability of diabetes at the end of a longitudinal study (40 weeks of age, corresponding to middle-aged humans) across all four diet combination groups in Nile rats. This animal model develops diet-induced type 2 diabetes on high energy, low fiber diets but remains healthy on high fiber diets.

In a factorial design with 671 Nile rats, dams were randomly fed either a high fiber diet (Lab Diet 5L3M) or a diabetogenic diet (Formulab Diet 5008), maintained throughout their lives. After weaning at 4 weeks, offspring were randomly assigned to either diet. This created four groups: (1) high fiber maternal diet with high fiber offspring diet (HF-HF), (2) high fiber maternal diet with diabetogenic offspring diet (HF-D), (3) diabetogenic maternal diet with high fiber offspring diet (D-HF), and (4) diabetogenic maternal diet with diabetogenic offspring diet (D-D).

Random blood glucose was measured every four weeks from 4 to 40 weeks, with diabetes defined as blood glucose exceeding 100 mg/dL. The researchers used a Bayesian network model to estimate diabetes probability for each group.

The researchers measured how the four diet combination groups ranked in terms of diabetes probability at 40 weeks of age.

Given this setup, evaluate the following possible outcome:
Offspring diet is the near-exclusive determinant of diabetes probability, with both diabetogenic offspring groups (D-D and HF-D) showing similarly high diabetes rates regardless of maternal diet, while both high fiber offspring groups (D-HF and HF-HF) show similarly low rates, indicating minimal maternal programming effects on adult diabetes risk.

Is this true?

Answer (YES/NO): NO